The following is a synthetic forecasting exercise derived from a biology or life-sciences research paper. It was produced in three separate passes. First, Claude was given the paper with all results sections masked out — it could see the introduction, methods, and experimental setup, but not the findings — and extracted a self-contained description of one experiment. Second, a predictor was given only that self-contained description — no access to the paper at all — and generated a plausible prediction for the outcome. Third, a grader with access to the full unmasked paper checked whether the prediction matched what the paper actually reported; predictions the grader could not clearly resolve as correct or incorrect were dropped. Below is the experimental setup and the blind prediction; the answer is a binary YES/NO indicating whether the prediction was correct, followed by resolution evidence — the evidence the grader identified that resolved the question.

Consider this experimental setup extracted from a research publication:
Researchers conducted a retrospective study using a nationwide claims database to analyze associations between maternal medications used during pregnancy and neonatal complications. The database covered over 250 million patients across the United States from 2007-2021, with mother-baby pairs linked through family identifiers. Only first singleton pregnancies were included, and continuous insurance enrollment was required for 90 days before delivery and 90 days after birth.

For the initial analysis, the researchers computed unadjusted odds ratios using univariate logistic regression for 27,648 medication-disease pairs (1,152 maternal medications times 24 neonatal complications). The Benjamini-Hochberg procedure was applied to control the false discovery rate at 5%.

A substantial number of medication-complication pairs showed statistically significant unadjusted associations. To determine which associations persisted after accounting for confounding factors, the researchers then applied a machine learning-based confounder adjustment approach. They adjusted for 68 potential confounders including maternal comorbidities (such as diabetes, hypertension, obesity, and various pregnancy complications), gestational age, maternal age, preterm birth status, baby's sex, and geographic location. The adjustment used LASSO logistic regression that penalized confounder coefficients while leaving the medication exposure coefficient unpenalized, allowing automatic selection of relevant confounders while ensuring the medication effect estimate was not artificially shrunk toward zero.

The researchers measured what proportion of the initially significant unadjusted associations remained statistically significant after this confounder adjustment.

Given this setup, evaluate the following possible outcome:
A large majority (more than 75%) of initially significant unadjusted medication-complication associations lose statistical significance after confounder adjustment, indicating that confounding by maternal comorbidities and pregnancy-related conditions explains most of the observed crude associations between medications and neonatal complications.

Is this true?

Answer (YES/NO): YES